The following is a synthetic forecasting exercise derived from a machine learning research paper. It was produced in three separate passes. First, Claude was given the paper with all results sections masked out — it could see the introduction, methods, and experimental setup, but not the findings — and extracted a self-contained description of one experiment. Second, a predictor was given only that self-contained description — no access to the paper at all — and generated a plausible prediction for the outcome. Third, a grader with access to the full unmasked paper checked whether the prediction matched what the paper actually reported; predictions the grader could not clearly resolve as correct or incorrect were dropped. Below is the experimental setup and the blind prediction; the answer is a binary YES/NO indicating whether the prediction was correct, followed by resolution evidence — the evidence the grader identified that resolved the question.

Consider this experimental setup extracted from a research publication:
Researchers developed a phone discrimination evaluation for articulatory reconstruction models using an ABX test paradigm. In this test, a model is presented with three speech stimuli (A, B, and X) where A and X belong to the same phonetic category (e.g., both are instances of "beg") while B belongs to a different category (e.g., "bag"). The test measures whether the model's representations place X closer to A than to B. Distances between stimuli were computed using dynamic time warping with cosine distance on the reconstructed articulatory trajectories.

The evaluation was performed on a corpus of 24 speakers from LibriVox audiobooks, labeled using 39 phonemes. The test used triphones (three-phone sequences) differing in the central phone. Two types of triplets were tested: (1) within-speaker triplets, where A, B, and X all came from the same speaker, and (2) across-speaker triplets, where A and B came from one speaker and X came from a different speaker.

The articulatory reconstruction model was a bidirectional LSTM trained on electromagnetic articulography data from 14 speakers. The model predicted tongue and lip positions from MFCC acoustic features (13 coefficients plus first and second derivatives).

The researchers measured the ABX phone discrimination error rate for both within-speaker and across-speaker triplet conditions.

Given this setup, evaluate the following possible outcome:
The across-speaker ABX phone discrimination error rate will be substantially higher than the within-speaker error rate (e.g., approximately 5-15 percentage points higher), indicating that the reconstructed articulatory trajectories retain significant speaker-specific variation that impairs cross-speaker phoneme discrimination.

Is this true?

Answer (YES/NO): YES